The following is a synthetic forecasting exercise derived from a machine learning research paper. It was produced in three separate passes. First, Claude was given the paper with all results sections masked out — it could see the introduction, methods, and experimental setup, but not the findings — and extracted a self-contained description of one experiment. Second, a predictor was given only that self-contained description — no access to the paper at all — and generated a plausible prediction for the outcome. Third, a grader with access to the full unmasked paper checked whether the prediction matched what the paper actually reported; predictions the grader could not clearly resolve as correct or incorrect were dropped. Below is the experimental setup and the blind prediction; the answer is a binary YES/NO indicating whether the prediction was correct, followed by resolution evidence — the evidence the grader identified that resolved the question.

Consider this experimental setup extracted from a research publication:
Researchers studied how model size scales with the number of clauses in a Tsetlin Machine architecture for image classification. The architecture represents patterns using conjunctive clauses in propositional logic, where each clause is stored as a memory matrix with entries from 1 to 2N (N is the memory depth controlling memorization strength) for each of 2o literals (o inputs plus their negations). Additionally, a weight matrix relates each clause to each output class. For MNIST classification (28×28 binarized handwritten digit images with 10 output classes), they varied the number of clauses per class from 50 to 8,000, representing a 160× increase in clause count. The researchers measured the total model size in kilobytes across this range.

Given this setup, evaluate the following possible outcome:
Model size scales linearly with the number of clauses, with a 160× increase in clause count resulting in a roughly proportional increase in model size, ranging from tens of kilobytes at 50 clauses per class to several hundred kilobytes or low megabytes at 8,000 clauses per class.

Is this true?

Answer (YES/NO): YES